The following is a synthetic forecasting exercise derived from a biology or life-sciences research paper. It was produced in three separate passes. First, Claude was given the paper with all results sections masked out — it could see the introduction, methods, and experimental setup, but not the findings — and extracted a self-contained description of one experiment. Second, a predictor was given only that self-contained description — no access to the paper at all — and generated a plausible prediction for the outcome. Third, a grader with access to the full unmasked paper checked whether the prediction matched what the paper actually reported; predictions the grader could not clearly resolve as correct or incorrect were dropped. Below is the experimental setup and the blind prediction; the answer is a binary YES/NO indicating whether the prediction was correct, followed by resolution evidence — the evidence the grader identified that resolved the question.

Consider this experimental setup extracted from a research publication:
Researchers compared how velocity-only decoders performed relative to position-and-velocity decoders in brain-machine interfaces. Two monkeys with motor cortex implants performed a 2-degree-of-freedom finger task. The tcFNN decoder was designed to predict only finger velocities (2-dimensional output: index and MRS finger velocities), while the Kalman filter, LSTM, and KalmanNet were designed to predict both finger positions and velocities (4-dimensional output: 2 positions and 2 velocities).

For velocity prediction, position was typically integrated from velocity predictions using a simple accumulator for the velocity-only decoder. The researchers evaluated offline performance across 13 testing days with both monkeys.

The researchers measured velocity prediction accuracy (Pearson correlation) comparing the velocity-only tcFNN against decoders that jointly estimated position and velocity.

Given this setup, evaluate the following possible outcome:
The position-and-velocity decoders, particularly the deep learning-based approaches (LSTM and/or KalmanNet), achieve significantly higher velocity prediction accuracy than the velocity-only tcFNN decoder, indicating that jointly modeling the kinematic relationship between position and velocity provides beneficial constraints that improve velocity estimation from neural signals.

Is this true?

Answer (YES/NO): YES